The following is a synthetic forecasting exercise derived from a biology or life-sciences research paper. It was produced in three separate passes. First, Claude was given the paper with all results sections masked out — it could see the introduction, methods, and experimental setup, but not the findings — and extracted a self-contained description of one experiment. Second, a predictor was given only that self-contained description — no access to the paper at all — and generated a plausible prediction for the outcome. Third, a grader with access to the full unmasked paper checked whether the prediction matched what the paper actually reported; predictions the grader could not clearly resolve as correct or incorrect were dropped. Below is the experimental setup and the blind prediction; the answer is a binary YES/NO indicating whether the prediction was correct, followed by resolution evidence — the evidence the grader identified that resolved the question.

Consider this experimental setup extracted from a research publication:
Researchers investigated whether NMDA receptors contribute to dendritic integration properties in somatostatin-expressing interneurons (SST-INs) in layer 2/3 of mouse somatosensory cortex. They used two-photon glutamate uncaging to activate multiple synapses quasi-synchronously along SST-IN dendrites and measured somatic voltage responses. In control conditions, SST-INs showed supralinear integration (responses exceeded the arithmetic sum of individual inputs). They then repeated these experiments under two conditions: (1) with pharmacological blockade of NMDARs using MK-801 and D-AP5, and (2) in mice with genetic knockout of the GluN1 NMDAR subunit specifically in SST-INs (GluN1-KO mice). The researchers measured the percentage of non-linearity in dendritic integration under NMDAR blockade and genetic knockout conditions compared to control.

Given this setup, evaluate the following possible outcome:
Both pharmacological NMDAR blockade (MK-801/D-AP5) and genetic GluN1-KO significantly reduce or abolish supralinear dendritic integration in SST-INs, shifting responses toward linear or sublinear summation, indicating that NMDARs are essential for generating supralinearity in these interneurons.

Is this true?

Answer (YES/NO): YES